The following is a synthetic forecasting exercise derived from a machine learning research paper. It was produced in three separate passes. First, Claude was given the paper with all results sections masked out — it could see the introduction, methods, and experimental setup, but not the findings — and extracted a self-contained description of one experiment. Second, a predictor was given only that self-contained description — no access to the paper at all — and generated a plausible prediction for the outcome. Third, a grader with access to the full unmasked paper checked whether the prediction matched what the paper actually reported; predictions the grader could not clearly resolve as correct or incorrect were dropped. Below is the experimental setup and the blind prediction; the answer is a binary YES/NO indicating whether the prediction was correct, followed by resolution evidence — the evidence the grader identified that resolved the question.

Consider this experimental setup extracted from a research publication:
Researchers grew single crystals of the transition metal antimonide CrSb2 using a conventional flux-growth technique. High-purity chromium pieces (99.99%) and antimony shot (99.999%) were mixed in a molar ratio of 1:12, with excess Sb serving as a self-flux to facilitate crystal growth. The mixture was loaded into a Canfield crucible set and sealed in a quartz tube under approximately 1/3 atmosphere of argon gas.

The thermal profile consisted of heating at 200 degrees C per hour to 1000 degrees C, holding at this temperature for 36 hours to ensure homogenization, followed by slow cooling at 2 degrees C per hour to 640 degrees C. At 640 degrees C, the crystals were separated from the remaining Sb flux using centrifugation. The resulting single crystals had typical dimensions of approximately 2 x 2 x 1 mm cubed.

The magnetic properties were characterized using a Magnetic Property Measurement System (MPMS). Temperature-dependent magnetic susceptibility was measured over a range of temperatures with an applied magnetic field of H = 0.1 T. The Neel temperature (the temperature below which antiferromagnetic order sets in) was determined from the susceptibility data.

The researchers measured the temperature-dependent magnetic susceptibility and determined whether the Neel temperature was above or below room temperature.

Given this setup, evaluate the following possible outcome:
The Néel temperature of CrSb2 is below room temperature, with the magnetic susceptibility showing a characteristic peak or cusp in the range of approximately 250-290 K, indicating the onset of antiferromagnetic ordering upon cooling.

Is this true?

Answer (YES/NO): NO